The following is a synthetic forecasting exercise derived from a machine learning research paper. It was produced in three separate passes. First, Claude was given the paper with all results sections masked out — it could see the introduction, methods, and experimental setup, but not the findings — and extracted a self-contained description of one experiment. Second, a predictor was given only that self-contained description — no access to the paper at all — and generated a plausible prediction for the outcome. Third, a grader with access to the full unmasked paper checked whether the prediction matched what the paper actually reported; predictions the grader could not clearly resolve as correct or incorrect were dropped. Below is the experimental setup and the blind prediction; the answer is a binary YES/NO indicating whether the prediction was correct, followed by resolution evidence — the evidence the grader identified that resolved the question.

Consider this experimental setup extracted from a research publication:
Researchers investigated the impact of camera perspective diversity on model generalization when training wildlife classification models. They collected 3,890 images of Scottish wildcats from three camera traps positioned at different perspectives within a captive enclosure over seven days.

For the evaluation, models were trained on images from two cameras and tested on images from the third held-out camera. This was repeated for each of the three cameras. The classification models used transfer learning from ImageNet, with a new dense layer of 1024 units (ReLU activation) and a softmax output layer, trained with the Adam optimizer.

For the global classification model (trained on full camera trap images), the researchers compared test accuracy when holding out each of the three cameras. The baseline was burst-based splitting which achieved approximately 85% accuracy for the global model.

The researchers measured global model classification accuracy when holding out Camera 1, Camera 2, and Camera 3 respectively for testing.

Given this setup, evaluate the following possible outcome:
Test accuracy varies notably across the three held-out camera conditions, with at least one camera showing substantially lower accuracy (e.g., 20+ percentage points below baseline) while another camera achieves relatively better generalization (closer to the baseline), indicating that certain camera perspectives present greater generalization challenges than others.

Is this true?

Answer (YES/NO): YES